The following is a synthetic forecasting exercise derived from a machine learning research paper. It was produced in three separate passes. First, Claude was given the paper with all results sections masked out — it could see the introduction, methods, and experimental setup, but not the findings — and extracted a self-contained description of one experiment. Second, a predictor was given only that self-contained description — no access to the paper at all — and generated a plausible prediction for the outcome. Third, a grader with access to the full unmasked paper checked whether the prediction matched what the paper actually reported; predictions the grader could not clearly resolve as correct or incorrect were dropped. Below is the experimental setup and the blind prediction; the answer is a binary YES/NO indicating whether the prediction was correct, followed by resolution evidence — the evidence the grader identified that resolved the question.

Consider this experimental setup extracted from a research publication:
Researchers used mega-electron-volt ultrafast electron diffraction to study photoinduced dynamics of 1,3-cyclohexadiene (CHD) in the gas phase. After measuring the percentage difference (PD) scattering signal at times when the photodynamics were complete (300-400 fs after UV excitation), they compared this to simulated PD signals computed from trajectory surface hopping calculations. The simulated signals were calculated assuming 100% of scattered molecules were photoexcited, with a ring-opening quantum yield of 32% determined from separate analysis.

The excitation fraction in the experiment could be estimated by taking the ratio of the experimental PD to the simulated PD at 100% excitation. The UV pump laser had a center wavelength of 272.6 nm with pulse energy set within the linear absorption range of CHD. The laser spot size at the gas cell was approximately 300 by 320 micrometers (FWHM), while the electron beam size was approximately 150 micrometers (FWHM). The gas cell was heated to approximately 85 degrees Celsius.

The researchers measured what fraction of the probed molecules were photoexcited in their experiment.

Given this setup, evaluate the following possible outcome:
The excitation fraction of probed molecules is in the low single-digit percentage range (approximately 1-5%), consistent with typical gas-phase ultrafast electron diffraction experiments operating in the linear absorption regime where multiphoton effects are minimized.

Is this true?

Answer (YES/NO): NO